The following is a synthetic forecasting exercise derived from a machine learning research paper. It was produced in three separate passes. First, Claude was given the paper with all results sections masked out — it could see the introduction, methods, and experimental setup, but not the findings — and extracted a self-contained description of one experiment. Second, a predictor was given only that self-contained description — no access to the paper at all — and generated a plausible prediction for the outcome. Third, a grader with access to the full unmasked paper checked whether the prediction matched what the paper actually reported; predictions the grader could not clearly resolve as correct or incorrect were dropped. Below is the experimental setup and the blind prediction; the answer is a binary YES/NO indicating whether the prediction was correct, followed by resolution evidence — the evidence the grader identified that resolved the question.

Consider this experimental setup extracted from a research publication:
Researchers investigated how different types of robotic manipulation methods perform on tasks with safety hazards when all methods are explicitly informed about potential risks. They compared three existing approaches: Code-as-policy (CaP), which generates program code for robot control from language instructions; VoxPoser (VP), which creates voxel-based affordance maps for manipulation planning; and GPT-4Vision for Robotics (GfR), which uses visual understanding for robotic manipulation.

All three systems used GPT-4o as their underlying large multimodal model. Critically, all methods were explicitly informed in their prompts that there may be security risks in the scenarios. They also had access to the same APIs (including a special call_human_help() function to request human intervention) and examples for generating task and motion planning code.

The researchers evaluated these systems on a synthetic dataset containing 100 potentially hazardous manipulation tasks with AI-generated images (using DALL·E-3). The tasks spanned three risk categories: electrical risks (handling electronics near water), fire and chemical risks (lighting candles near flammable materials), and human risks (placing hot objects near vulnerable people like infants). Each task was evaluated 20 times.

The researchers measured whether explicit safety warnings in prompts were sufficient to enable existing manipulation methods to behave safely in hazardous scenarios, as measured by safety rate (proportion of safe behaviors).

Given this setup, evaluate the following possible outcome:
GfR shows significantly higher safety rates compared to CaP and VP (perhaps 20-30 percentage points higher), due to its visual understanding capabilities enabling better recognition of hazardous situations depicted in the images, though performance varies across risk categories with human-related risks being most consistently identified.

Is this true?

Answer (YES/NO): NO